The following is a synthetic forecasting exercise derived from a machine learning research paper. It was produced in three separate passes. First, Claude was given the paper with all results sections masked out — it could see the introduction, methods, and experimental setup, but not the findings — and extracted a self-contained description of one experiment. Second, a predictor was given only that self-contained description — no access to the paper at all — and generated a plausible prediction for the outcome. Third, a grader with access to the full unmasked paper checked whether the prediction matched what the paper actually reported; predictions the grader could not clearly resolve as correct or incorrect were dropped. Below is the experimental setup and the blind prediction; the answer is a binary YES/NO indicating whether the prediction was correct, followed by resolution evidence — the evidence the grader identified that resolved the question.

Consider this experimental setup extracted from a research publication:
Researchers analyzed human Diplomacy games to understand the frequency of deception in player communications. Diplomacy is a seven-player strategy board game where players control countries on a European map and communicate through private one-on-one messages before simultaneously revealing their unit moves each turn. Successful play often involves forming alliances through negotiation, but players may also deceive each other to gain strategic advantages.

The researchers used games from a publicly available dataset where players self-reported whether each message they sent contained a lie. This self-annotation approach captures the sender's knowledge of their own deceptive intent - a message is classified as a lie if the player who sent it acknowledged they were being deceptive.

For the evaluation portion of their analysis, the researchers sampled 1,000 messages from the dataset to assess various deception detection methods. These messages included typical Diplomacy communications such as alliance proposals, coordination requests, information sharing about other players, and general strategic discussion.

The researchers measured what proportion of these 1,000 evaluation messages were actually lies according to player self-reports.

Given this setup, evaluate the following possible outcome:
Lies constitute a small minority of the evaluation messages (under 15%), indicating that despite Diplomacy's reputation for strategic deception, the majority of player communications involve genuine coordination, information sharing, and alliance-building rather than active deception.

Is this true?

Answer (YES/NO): YES